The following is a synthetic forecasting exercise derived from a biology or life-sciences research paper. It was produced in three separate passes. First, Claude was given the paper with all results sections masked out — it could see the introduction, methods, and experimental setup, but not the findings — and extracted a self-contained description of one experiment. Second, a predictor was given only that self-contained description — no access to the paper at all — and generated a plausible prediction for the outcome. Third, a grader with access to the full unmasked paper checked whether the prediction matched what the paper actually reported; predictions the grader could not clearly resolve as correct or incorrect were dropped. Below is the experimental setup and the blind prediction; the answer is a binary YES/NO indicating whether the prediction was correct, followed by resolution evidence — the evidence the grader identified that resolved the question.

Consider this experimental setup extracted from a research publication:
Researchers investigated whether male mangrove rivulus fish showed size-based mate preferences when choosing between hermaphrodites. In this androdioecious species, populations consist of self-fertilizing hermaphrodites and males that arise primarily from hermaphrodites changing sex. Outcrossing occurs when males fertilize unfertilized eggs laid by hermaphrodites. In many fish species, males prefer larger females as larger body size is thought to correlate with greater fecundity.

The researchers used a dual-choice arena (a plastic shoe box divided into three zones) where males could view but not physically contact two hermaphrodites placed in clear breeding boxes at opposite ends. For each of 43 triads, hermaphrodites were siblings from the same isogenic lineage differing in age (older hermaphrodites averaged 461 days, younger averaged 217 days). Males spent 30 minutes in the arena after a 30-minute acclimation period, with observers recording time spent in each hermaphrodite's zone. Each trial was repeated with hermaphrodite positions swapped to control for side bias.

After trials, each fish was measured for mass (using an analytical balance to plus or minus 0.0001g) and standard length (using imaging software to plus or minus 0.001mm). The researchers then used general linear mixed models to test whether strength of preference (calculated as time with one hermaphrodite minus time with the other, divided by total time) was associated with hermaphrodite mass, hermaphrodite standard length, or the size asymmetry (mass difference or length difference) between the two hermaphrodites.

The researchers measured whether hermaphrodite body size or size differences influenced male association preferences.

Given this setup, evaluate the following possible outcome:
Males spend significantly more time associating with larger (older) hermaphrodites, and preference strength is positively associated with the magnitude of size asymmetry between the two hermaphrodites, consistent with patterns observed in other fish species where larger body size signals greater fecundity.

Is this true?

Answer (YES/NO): NO